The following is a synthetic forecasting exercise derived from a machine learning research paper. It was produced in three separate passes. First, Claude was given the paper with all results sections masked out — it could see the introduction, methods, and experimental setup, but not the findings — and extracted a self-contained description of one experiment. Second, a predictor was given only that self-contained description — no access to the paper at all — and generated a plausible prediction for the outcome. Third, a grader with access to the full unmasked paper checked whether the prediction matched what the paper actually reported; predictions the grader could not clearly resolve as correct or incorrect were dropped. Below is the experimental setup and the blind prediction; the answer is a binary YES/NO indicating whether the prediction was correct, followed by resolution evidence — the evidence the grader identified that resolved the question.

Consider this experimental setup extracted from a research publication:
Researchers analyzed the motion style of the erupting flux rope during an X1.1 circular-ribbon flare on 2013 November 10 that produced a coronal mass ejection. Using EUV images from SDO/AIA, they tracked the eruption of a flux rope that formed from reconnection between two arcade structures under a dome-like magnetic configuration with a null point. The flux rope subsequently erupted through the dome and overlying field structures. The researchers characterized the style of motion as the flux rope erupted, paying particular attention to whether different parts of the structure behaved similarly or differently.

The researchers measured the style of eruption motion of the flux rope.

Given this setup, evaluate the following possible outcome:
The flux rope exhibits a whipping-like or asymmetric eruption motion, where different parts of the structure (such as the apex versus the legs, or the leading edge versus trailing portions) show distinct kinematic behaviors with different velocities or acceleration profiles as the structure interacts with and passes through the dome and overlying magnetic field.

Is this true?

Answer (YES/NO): YES